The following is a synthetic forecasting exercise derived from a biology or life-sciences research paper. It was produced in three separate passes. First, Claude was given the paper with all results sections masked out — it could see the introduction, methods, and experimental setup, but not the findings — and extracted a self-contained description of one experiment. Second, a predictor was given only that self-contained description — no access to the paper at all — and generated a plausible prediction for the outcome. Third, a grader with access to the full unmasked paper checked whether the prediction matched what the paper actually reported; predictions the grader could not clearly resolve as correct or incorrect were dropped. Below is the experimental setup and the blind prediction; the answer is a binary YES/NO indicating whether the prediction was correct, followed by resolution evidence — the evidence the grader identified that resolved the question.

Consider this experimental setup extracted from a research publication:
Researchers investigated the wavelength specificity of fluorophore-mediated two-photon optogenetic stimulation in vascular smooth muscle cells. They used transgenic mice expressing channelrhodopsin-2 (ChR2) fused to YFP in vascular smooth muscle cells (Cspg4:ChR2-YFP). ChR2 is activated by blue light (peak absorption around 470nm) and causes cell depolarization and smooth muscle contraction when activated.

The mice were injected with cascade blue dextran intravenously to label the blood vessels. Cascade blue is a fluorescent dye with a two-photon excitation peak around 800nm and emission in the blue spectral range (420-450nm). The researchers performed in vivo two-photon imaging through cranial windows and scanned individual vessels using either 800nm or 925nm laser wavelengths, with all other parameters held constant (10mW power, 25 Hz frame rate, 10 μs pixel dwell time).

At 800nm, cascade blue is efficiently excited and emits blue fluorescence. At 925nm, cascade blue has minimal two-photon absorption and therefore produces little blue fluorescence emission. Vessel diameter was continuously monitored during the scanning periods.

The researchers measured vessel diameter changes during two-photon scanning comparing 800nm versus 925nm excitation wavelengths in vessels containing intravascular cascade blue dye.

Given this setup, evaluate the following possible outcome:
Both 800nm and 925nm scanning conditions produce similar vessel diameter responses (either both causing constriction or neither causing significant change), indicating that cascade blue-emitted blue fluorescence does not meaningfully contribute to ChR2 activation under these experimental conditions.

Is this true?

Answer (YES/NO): NO